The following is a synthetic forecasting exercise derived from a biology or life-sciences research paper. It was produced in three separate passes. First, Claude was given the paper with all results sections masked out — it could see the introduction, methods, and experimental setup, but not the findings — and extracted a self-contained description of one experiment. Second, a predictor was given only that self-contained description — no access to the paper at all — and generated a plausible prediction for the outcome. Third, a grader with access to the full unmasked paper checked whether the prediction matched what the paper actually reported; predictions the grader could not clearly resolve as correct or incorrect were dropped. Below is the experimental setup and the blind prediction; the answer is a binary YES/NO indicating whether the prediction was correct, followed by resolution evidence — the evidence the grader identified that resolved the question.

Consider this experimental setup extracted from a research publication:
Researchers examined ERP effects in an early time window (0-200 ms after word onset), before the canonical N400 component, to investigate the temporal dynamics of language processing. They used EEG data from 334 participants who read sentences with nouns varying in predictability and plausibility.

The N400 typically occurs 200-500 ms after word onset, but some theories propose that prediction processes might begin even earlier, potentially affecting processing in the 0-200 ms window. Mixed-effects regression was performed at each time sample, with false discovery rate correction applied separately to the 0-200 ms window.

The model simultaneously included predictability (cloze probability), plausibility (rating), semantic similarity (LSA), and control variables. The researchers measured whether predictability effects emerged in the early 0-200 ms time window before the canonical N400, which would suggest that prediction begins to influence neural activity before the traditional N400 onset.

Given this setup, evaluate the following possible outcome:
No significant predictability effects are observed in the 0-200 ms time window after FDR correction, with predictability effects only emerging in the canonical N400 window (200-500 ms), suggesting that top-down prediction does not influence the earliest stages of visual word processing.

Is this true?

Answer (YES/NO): YES